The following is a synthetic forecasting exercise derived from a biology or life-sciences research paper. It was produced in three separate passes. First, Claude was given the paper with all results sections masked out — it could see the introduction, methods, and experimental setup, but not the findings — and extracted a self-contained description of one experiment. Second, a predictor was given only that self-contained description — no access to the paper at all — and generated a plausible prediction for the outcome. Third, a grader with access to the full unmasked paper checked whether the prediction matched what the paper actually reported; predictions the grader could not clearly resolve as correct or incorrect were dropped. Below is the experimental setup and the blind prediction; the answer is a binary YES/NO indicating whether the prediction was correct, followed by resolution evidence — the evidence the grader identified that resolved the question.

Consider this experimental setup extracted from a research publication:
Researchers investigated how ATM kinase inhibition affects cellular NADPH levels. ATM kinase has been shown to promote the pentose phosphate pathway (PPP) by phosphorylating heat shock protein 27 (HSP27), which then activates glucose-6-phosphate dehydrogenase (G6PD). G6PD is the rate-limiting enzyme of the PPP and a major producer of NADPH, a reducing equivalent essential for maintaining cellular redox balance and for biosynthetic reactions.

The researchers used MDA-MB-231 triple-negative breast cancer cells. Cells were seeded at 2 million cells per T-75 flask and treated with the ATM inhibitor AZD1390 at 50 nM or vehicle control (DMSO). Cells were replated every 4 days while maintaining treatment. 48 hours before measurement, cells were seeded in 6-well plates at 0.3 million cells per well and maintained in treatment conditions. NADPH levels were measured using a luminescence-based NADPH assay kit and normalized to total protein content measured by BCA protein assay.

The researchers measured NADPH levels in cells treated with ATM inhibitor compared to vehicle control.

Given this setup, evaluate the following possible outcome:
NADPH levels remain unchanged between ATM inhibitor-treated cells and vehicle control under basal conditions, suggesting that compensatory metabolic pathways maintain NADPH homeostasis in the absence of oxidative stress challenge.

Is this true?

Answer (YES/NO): NO